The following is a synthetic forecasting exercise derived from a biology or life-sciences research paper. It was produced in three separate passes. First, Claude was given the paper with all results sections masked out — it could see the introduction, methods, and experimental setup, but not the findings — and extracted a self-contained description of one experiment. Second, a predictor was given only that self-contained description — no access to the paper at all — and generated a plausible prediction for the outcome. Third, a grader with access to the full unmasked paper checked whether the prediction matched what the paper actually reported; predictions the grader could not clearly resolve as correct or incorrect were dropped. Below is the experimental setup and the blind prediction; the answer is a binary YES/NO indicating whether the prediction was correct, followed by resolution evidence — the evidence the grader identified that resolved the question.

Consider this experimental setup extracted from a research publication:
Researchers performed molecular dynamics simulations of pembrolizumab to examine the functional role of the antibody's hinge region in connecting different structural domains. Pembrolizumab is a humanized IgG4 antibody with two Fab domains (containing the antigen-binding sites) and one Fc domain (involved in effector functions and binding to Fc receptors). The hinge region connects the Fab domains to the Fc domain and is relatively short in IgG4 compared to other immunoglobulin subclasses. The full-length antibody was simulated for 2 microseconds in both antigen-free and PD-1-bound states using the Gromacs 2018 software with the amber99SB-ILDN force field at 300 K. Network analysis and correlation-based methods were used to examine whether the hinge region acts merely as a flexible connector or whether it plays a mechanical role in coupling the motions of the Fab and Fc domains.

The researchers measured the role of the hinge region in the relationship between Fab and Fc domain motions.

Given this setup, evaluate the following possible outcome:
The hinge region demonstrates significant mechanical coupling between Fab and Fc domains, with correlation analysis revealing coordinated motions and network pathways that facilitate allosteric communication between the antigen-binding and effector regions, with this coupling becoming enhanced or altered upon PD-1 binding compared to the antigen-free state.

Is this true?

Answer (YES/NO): YES